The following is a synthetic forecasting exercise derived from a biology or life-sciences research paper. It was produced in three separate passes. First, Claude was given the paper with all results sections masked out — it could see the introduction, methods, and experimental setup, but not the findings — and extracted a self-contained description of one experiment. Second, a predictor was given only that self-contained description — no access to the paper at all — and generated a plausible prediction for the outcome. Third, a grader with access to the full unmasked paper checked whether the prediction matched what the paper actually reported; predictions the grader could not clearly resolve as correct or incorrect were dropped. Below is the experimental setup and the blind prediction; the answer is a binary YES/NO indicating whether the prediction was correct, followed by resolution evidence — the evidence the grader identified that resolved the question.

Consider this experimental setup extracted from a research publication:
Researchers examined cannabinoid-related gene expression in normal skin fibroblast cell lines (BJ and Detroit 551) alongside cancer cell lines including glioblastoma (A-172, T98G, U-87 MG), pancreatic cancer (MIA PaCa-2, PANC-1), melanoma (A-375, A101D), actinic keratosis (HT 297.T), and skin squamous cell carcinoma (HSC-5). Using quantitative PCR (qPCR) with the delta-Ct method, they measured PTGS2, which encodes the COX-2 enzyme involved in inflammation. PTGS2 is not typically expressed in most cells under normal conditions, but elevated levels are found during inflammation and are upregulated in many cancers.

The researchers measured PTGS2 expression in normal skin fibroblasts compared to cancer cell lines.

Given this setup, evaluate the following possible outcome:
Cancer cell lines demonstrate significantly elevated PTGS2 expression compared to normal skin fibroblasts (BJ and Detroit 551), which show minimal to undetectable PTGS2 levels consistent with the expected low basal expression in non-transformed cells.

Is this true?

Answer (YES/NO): NO